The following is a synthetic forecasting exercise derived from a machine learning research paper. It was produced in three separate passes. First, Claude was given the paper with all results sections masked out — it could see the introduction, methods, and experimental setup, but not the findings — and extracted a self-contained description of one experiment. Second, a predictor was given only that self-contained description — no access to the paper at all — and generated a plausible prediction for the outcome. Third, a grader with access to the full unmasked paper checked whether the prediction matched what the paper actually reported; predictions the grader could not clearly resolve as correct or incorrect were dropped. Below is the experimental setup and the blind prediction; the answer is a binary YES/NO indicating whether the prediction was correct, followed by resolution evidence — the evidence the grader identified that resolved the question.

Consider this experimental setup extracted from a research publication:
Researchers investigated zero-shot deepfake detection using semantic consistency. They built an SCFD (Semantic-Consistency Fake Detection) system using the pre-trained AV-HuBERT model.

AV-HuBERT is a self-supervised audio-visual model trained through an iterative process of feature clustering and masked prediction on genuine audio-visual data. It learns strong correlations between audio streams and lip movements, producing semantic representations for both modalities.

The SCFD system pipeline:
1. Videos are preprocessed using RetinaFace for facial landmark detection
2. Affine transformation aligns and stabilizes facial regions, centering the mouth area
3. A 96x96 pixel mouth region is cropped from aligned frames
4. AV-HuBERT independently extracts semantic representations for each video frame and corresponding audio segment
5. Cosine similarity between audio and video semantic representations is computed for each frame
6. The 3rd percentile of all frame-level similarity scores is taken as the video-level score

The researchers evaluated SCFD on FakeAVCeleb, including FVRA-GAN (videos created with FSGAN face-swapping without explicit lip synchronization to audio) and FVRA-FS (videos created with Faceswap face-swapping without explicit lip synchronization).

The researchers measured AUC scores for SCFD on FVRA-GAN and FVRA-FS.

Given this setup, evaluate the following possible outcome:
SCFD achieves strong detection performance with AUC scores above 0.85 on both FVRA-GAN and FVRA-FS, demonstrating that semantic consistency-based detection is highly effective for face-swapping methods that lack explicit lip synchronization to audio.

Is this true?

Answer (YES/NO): NO